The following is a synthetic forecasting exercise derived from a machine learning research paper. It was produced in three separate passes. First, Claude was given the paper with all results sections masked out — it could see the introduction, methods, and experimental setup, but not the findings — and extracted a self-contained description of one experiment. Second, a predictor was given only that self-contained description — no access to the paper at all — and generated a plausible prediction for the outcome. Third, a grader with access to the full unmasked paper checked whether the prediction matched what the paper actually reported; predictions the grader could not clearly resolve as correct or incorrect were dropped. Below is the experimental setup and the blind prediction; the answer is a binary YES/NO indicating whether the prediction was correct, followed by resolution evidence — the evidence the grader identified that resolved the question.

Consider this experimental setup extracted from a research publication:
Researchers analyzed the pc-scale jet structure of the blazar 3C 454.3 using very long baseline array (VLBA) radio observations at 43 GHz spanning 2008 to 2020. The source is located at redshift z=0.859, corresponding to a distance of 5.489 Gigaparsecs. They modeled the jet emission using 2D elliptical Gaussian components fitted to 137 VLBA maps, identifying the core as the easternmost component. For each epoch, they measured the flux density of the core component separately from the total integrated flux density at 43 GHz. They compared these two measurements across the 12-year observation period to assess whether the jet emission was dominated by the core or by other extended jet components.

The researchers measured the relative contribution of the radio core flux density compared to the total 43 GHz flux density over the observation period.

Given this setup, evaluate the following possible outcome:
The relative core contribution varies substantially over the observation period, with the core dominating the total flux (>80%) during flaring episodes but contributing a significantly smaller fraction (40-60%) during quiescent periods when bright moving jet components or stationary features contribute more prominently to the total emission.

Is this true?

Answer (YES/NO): NO